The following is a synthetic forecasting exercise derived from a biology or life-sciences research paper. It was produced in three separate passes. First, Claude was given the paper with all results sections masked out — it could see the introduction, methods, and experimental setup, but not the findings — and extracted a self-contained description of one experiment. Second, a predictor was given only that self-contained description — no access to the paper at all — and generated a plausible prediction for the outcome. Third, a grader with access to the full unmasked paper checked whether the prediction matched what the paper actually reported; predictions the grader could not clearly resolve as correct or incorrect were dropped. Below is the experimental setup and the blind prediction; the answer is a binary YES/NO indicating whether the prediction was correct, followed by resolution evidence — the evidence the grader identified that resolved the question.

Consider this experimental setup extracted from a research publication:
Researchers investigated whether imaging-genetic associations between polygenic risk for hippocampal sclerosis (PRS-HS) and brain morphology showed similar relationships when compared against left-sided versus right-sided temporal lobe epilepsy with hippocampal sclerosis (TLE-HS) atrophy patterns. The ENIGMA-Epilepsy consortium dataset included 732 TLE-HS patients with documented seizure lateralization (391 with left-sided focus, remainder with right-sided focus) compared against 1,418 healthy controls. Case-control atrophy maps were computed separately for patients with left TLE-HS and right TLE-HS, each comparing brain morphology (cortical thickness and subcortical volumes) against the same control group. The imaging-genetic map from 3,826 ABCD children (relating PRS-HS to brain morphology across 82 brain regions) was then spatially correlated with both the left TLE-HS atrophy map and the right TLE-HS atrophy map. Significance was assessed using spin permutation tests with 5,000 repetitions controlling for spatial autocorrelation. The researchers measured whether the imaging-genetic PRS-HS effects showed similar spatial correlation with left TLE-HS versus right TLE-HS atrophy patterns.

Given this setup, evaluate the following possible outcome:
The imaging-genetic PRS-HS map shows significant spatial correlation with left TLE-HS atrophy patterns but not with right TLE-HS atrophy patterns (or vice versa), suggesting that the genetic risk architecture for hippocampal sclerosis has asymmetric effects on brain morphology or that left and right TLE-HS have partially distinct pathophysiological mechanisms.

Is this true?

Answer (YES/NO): NO